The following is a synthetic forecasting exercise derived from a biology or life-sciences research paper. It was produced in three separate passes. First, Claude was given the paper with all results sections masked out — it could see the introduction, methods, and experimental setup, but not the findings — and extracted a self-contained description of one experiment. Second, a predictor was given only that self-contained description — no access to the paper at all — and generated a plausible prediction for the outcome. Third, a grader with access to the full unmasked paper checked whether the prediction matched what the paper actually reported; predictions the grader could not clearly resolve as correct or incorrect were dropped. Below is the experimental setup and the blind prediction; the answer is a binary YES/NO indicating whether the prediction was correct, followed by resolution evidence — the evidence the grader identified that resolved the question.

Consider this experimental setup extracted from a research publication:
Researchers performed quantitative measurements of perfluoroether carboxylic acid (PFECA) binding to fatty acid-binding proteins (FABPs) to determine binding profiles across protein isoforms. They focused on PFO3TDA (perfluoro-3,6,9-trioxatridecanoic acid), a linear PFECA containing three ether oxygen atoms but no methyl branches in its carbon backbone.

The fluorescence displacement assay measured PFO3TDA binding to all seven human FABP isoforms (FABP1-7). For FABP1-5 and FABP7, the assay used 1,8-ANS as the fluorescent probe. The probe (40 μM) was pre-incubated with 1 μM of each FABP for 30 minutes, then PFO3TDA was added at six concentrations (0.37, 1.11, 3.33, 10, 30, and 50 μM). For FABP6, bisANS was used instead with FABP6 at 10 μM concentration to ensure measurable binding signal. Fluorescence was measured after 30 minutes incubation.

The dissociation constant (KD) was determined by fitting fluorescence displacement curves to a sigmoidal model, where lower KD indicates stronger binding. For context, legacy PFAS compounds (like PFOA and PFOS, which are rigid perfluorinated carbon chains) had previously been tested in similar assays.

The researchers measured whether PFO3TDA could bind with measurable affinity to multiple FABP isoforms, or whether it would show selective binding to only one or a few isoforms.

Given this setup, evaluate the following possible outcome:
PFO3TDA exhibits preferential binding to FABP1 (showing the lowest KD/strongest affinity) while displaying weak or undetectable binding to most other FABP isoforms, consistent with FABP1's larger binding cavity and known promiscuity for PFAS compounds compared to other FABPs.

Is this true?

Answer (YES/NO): NO